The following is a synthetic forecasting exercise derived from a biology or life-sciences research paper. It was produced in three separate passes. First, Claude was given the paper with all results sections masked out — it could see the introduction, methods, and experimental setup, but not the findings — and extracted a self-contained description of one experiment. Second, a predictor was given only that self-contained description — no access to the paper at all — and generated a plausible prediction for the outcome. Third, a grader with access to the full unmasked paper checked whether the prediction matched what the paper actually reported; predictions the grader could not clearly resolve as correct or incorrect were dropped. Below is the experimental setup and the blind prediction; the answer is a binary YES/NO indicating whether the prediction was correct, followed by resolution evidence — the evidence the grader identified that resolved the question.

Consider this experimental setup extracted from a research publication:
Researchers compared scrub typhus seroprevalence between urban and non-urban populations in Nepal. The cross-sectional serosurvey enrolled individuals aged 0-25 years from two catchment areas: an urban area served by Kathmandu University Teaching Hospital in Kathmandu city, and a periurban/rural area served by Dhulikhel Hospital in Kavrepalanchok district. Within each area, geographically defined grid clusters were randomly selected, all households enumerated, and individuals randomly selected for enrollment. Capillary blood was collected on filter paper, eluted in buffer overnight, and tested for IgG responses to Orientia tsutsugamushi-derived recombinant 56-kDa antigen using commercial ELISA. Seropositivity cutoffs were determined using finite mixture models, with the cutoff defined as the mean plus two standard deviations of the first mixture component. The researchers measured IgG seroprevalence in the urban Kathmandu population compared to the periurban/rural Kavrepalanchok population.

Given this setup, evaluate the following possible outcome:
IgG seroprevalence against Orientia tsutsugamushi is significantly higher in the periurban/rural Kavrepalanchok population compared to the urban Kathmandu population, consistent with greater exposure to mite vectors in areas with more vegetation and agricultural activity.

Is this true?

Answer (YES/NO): NO